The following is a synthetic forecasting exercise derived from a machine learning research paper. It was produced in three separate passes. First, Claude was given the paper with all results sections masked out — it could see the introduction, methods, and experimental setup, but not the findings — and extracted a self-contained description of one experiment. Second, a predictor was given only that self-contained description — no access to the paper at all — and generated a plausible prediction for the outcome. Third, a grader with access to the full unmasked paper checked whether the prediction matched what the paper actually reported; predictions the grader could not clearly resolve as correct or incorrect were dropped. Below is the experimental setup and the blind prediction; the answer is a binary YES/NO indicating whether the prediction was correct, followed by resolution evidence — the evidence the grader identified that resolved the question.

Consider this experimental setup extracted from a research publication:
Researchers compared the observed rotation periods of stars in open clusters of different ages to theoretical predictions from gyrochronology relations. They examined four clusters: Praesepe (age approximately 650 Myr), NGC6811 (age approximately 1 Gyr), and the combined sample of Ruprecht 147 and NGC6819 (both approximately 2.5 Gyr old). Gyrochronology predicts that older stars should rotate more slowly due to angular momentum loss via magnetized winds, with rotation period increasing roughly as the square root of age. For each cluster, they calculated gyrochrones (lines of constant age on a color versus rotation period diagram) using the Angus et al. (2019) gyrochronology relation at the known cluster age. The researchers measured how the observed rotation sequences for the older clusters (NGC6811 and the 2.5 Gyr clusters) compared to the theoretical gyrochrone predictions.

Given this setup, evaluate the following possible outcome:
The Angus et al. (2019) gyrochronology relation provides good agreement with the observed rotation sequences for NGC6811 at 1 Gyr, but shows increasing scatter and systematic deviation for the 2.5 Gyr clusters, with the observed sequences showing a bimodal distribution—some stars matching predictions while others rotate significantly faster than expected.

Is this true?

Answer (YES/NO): NO